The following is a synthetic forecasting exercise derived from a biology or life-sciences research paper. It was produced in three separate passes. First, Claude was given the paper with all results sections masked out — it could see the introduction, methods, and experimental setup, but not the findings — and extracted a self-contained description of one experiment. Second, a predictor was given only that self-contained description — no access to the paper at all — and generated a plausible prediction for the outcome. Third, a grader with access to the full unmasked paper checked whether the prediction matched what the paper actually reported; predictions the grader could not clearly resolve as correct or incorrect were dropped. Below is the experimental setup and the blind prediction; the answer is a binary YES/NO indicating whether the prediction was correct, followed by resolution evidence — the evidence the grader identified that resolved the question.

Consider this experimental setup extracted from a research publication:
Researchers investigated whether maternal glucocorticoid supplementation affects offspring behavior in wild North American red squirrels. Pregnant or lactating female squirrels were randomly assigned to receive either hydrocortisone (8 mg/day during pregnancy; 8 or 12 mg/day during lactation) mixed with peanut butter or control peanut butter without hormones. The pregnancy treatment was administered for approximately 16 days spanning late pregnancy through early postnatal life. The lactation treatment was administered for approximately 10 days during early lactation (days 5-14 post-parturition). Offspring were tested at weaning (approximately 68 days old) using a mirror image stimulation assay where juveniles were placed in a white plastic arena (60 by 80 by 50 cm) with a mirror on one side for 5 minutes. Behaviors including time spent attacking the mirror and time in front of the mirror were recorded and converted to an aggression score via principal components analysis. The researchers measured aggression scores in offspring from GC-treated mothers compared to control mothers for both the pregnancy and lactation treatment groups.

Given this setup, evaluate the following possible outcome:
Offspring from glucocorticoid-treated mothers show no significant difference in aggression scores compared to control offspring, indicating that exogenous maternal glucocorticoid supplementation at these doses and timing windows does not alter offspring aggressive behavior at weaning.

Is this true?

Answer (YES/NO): YES